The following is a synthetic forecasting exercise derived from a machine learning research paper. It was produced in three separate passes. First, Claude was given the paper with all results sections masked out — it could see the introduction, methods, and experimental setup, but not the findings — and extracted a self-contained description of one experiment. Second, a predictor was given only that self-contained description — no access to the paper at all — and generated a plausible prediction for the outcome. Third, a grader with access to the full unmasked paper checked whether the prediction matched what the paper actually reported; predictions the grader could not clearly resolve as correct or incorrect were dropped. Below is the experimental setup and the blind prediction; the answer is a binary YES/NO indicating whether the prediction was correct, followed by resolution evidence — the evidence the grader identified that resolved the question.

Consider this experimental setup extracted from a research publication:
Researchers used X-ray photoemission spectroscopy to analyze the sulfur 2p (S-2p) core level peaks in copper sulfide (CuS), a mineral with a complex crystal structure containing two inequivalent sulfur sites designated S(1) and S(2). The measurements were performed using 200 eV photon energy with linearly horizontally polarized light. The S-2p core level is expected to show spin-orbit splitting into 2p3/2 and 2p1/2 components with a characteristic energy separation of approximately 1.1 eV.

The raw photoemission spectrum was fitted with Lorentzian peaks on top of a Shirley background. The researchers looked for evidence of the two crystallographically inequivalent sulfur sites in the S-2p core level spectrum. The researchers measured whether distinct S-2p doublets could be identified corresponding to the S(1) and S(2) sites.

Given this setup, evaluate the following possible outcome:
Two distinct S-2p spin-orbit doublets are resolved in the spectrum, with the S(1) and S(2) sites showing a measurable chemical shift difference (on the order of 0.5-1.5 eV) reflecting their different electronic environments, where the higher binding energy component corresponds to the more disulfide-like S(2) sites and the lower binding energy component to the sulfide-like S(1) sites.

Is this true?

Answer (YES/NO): NO